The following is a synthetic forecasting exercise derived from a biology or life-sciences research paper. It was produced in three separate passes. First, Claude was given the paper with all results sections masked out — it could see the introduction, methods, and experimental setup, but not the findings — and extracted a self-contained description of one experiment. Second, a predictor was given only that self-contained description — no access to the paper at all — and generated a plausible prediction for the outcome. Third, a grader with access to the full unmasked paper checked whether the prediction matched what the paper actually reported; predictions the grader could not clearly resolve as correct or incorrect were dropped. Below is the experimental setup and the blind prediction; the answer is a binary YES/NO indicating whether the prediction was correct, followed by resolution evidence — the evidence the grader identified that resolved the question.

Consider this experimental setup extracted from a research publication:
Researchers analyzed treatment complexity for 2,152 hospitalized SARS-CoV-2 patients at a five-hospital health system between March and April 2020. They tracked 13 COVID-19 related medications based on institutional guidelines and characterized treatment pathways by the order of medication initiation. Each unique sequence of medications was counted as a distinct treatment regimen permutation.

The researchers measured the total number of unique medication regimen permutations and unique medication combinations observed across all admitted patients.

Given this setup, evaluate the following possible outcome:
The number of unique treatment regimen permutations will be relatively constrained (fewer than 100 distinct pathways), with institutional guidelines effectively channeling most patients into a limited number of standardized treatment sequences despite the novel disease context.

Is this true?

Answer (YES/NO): NO